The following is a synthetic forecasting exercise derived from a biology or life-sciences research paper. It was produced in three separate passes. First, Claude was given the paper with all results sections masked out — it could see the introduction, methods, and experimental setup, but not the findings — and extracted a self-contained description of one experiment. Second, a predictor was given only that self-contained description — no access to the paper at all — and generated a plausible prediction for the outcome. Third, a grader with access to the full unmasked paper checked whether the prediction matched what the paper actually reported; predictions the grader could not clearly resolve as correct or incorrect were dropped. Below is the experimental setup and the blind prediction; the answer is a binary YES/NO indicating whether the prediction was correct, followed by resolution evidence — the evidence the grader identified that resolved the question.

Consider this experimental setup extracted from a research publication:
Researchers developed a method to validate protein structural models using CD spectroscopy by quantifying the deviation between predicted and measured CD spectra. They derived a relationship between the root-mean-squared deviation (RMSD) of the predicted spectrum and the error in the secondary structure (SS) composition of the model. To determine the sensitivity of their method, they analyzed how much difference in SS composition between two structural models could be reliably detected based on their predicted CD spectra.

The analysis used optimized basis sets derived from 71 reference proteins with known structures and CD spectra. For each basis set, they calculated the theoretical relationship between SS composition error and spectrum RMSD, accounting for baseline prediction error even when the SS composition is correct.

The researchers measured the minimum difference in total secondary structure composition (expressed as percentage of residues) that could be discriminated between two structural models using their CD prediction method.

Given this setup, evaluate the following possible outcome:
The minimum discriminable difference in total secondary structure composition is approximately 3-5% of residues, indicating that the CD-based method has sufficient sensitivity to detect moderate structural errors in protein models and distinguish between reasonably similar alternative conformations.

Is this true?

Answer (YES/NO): NO